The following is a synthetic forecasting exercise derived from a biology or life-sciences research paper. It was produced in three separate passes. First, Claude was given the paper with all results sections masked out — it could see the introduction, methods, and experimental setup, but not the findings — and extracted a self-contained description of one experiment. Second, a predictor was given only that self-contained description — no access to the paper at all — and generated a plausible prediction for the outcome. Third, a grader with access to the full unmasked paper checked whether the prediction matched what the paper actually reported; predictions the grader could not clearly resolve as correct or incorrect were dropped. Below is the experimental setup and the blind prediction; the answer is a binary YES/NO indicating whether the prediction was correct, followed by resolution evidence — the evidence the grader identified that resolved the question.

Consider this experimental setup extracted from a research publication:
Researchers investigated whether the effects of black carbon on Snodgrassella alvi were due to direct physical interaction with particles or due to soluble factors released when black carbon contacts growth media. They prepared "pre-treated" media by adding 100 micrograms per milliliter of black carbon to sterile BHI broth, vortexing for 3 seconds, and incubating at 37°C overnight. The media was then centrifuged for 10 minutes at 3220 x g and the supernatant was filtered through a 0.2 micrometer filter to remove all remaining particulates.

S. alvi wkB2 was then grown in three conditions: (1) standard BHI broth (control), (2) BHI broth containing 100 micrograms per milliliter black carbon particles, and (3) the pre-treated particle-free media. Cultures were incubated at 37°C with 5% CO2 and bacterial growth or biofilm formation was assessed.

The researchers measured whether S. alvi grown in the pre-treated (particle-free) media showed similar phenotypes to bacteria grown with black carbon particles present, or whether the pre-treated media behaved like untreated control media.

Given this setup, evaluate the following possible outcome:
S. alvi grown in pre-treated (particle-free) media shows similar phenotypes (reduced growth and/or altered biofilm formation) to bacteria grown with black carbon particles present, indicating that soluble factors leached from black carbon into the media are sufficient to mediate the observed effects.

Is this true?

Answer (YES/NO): NO